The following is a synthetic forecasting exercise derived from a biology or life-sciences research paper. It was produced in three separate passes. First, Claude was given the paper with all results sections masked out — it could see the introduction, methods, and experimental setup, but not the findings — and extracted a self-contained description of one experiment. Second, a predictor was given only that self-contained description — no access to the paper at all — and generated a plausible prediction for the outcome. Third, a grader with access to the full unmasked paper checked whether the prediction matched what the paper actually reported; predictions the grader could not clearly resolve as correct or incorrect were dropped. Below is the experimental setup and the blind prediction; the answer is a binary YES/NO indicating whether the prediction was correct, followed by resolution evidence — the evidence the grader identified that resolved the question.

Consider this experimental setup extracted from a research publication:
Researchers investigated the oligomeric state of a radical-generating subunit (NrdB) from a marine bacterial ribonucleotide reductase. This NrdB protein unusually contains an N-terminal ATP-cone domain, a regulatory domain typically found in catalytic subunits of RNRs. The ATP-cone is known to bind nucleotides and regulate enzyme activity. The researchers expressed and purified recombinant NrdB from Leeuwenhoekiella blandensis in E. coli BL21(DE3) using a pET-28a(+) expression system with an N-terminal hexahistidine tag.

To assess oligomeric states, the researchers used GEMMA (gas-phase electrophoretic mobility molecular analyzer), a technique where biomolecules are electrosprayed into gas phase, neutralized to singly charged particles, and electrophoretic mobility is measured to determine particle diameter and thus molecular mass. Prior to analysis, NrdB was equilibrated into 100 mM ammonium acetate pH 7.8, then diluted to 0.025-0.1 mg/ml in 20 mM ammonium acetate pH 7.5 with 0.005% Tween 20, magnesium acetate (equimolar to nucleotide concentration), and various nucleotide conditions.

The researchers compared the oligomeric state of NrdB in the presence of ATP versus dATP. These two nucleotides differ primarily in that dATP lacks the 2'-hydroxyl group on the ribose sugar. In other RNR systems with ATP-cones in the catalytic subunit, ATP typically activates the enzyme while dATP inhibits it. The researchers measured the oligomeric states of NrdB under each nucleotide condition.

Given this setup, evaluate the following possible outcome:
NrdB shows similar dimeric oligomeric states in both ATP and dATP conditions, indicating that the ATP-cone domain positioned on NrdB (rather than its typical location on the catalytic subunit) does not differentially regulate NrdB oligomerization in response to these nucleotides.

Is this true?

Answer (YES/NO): NO